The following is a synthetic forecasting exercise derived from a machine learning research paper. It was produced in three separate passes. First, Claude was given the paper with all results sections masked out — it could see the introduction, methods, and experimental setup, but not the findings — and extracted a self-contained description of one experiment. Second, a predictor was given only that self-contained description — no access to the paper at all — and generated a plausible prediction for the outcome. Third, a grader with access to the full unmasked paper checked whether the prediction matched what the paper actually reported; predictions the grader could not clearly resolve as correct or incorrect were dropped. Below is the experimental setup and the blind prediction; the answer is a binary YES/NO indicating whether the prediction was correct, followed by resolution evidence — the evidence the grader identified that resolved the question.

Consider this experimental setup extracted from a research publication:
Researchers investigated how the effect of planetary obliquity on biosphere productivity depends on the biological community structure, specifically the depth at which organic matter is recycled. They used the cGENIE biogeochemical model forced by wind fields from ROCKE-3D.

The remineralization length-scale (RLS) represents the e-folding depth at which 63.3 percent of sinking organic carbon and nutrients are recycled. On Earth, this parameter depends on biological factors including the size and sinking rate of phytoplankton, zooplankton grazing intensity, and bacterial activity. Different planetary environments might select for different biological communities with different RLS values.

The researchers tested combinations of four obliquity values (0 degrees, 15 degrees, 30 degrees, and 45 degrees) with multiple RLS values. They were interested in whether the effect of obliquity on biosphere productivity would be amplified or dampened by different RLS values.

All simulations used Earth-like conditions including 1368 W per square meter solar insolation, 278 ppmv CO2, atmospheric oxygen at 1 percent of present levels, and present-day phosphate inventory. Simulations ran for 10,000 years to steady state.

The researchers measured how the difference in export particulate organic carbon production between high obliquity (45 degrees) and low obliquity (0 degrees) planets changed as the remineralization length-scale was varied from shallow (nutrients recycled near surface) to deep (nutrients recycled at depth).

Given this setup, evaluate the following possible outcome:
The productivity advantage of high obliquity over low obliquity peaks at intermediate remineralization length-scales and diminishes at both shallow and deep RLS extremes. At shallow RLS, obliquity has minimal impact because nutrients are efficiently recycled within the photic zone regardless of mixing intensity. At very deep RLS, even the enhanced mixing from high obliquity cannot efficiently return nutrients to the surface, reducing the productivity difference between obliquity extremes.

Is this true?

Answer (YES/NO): NO